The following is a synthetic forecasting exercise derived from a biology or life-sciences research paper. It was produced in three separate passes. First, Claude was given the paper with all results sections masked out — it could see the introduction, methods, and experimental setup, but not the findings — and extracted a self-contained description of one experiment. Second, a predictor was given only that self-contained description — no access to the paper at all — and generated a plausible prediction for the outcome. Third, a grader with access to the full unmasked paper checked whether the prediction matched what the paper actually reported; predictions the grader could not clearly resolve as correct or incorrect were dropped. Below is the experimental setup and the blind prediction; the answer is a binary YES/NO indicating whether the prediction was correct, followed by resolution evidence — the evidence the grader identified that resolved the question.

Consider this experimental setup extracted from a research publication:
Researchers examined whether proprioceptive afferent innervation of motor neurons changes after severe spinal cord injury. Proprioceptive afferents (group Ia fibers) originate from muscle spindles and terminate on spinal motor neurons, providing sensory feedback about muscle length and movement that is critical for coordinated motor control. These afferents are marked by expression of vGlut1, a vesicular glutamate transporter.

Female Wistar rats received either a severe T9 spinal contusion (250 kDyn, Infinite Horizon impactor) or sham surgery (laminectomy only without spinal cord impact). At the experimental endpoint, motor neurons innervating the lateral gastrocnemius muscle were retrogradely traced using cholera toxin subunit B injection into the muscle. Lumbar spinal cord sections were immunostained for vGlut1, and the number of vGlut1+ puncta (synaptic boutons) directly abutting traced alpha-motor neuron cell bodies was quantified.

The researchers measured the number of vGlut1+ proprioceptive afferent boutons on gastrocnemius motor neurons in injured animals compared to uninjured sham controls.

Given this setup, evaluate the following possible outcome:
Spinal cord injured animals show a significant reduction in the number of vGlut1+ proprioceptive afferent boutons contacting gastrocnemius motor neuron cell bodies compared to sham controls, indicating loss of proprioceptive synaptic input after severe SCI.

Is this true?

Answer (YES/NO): NO